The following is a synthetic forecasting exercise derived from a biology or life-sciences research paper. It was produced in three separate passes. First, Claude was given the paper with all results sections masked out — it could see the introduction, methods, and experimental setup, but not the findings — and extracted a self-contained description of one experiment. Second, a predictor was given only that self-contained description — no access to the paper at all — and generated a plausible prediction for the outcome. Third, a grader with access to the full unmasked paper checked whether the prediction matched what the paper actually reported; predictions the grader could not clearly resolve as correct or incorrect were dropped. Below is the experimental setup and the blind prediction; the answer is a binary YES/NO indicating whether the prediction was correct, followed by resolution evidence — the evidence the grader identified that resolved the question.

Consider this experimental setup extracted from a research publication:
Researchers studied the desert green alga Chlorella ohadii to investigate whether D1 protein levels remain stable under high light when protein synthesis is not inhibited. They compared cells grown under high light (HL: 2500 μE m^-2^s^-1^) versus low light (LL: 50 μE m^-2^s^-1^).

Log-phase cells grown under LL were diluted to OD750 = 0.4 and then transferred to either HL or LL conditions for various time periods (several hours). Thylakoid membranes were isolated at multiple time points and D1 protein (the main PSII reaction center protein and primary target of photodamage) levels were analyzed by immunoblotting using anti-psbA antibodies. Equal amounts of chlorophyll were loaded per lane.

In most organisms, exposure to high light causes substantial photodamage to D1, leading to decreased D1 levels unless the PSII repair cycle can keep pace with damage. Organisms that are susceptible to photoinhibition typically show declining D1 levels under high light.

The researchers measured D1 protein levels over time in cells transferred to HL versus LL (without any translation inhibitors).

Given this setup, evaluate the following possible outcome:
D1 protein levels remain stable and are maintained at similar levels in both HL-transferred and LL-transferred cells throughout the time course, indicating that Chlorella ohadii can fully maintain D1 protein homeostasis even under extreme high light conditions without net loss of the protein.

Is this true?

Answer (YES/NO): NO